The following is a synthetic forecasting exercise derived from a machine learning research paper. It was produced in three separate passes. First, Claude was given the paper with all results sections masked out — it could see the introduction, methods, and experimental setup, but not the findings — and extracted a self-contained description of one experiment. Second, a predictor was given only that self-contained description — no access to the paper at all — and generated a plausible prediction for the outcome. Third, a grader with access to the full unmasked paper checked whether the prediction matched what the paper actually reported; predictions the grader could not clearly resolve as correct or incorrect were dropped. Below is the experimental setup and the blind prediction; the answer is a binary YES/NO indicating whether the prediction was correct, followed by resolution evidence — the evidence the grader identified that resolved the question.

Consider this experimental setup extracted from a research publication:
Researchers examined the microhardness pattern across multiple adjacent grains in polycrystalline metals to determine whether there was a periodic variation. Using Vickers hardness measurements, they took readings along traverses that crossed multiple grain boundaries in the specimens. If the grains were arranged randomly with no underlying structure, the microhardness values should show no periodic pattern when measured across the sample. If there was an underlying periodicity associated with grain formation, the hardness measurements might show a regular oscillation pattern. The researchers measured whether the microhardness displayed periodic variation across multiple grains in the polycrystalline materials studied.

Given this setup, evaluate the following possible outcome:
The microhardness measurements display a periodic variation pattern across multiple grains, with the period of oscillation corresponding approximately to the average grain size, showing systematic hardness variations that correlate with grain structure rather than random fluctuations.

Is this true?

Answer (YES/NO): YES